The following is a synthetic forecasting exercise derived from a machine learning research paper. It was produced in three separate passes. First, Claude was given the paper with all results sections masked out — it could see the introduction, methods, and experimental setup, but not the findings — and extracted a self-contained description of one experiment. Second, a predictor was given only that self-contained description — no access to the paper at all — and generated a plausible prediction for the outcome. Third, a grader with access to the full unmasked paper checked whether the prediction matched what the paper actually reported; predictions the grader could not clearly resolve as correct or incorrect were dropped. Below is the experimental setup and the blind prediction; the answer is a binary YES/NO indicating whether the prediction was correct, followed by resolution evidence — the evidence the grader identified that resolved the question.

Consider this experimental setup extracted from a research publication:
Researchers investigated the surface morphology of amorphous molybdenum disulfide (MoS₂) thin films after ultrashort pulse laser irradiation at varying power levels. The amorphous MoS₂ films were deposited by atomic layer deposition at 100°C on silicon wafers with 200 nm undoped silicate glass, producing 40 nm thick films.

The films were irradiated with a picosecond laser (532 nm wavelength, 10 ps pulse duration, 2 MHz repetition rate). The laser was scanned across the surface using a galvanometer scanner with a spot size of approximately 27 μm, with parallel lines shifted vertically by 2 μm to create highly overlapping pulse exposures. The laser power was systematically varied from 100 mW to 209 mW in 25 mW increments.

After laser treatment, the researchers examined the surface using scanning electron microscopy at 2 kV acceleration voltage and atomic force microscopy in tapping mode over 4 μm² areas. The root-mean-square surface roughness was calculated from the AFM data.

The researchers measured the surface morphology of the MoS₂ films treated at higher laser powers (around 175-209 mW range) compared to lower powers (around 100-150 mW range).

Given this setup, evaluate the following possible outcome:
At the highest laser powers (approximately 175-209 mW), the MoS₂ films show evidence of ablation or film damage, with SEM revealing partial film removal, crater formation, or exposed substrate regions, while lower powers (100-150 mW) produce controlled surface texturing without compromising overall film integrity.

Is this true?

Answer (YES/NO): NO